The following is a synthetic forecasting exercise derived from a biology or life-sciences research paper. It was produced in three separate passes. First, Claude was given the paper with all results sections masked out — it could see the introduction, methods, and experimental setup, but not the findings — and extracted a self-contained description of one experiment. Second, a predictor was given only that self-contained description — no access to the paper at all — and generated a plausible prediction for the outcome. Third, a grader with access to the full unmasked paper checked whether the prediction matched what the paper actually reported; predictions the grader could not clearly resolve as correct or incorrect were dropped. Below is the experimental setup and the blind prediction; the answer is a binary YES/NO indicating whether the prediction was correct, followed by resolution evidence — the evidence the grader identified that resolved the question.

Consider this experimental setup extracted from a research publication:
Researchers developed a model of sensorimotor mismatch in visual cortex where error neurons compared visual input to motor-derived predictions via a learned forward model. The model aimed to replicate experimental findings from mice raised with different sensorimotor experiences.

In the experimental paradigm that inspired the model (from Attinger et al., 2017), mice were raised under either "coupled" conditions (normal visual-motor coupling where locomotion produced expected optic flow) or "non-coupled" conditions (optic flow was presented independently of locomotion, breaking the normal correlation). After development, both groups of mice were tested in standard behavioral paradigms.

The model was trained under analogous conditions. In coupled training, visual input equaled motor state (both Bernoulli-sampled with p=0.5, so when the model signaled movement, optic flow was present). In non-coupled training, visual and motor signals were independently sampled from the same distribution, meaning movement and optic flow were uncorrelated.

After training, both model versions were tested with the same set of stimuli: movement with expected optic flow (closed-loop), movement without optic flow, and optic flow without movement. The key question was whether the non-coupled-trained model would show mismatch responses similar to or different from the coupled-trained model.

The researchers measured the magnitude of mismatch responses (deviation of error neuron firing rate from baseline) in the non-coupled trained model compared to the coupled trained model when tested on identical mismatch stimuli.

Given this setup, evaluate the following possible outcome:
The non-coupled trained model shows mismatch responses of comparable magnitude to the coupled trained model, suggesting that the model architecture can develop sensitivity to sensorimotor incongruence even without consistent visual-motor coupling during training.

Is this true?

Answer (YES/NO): NO